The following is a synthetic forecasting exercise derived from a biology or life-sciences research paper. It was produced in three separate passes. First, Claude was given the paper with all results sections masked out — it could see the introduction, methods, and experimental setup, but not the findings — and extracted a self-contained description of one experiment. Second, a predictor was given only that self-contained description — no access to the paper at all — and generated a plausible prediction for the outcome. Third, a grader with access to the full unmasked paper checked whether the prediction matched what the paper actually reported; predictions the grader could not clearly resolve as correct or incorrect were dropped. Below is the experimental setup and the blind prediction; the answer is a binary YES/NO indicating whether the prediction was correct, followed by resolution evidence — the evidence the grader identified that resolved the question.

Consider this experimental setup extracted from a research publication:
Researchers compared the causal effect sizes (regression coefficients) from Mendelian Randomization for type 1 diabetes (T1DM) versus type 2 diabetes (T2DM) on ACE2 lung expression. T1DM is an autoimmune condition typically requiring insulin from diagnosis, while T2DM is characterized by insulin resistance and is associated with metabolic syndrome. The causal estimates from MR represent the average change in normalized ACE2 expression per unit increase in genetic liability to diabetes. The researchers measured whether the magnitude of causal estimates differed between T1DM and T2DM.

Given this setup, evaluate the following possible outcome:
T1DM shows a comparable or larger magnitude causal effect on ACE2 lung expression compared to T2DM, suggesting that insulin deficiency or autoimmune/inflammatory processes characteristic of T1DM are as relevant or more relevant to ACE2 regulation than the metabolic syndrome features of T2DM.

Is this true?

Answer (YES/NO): NO